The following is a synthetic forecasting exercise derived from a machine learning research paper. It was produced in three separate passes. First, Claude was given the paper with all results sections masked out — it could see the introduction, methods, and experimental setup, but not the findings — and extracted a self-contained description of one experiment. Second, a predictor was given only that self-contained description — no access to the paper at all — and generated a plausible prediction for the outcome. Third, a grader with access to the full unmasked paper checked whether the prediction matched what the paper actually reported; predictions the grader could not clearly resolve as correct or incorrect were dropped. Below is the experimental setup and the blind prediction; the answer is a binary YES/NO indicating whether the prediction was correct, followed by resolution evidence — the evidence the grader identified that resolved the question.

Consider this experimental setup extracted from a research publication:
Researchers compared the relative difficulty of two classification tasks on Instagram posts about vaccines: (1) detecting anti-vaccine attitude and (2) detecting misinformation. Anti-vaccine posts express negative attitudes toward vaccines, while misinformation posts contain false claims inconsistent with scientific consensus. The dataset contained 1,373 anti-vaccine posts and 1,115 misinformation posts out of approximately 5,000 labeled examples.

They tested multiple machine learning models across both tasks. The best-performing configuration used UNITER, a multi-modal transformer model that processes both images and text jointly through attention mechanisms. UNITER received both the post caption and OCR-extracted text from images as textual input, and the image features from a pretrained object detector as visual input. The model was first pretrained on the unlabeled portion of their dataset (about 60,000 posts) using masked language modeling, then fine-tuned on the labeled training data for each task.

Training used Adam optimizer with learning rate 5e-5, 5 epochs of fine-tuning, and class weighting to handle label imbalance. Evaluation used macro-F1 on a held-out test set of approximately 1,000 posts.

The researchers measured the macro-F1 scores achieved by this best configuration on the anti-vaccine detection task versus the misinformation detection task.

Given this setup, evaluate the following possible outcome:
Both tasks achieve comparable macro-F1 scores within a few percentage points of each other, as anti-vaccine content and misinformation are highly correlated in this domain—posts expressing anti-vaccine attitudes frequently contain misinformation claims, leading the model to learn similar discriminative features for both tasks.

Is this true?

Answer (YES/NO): YES